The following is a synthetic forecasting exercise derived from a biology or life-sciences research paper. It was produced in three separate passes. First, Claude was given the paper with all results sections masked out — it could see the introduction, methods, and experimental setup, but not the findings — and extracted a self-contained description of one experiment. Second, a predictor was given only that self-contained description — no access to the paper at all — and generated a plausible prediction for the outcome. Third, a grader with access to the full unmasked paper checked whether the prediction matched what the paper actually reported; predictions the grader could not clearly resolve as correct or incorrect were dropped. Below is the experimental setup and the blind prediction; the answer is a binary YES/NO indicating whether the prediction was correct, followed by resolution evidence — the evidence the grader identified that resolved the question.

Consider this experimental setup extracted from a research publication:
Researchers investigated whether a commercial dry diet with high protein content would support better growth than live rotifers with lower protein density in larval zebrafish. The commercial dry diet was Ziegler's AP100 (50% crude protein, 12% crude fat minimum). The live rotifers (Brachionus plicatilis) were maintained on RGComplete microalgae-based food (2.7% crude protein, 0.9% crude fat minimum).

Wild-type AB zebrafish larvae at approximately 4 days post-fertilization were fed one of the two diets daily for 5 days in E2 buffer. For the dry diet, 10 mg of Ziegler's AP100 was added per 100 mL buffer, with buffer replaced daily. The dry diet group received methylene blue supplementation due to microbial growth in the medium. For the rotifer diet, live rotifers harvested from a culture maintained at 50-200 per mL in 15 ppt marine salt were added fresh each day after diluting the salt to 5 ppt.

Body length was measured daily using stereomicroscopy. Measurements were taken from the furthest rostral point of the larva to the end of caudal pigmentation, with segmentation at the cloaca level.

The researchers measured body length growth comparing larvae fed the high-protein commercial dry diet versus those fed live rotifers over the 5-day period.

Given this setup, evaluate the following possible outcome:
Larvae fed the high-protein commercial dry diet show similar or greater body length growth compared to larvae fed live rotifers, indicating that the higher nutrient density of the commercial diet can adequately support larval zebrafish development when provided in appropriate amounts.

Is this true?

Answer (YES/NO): NO